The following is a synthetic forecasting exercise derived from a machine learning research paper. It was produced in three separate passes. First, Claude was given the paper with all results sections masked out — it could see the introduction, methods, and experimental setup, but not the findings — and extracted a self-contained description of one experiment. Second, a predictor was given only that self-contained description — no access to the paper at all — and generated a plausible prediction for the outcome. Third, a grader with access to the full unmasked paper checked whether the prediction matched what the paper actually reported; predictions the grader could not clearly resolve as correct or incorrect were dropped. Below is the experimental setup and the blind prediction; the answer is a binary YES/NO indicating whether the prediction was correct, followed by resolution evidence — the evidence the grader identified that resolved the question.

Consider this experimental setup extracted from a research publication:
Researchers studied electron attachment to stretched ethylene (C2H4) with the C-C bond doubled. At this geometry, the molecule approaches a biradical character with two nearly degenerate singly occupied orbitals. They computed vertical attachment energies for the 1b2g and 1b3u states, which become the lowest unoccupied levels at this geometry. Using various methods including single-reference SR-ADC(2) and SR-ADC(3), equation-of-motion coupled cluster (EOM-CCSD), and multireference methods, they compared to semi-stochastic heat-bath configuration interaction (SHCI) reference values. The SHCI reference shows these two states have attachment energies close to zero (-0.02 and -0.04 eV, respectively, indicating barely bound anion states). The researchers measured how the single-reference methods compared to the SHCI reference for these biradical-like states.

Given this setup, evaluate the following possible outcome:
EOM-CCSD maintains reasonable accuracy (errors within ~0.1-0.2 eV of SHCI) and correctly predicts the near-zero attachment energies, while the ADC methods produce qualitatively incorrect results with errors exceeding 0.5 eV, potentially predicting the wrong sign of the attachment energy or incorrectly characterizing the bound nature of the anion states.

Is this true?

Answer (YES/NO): NO